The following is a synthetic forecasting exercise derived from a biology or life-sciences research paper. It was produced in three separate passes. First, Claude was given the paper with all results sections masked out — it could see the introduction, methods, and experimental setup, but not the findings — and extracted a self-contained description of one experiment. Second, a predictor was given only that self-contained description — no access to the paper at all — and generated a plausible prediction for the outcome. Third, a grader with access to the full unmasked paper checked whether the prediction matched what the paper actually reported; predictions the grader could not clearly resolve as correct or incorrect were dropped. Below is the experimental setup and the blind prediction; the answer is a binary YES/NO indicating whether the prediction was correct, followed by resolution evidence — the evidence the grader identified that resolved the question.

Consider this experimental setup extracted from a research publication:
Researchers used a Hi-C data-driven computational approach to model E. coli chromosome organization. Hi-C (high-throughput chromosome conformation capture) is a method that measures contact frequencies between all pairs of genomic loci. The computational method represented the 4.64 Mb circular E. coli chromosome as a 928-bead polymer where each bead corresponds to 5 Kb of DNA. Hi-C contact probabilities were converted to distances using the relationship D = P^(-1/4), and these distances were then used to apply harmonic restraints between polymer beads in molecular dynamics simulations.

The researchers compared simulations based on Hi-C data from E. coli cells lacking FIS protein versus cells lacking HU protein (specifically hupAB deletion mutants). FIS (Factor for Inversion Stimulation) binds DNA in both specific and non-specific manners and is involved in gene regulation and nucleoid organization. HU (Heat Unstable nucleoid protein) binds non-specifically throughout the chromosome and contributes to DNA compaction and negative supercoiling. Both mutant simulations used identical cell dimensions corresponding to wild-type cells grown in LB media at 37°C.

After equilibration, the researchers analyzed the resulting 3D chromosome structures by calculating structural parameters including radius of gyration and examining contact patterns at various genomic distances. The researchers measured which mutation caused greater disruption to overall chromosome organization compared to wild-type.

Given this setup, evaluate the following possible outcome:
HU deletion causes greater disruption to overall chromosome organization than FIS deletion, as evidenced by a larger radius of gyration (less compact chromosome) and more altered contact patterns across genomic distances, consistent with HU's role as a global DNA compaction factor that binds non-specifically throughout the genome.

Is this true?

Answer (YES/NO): NO